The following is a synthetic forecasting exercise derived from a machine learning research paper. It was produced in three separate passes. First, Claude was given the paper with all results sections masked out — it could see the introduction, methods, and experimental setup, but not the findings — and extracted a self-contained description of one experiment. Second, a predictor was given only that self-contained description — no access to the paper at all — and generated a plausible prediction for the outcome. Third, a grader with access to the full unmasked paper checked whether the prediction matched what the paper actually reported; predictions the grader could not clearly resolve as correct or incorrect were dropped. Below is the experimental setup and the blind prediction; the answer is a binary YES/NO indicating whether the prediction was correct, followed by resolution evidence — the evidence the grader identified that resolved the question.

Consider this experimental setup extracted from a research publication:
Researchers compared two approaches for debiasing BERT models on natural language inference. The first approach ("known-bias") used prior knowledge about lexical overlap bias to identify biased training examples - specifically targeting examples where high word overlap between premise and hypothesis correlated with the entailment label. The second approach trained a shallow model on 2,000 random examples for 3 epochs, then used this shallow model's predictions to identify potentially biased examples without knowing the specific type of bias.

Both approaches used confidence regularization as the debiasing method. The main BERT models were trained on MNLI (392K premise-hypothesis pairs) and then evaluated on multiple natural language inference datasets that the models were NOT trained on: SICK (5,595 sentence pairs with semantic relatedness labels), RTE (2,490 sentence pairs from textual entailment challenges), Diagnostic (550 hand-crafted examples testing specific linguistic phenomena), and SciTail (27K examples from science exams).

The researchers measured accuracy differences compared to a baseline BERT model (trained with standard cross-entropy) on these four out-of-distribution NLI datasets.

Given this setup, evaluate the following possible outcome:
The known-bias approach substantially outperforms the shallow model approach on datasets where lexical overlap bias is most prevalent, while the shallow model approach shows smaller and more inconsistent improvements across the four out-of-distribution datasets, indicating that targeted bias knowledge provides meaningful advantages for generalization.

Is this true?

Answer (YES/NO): NO